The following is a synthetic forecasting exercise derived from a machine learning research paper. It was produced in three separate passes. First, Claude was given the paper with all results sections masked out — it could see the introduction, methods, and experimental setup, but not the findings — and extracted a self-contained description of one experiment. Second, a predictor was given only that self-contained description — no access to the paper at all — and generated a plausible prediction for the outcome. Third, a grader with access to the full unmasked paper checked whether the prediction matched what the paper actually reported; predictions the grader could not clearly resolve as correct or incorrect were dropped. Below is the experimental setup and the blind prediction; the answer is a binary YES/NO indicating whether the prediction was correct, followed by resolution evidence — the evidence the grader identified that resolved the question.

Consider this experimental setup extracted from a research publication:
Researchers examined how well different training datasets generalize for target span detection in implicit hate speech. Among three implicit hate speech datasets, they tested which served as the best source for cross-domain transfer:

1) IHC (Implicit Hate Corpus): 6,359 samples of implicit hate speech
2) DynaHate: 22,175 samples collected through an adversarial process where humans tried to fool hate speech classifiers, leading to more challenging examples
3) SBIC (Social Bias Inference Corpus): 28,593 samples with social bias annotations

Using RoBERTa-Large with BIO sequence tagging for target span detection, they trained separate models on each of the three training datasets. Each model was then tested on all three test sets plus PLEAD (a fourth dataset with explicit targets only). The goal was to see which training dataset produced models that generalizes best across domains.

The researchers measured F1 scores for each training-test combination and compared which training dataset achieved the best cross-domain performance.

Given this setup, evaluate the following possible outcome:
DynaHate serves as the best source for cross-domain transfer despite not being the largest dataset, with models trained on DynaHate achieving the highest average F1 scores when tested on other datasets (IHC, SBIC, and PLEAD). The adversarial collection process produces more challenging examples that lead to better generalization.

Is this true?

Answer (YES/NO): NO